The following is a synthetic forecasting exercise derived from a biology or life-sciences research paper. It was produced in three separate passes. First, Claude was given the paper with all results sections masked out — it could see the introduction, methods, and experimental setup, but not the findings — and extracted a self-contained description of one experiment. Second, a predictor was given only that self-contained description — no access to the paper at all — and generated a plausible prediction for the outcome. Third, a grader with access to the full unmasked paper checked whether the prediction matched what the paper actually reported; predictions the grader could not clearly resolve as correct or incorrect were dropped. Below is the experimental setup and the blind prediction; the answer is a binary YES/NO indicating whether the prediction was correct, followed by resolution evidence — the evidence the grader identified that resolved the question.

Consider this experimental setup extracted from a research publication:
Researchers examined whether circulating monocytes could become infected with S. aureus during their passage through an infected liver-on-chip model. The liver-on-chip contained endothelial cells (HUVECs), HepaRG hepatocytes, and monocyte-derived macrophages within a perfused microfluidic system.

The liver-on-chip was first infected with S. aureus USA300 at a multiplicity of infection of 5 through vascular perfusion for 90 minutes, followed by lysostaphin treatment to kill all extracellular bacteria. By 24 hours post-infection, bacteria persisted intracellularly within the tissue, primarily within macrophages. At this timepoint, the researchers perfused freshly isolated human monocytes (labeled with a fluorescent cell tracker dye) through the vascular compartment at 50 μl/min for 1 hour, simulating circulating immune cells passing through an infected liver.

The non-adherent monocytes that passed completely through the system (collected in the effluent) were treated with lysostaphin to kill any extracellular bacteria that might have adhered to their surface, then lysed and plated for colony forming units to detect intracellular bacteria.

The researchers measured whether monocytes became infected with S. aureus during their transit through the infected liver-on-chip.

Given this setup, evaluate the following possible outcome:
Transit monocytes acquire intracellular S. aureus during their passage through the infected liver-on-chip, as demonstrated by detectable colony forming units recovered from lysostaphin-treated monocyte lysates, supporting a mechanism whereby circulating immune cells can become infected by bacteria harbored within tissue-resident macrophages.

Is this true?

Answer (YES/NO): NO